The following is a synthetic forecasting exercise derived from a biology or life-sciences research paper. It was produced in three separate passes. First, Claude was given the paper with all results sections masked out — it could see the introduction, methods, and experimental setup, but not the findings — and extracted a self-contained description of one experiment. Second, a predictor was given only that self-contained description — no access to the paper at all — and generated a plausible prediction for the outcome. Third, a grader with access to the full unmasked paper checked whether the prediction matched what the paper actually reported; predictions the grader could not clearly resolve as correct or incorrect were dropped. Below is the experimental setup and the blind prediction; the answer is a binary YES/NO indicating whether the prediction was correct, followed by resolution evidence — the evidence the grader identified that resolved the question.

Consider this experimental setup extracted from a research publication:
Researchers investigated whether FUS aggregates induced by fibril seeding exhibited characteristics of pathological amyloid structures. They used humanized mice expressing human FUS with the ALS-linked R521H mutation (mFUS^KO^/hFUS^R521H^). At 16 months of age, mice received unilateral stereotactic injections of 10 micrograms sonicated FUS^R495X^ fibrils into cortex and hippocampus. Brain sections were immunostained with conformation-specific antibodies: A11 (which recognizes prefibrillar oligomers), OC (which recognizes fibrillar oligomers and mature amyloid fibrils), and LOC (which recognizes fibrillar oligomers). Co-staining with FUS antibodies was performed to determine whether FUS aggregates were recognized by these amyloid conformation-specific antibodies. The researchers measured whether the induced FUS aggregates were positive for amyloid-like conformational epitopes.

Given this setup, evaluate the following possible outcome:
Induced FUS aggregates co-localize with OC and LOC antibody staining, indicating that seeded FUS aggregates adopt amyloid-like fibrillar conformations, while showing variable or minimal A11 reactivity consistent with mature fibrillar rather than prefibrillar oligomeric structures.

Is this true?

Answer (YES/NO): NO